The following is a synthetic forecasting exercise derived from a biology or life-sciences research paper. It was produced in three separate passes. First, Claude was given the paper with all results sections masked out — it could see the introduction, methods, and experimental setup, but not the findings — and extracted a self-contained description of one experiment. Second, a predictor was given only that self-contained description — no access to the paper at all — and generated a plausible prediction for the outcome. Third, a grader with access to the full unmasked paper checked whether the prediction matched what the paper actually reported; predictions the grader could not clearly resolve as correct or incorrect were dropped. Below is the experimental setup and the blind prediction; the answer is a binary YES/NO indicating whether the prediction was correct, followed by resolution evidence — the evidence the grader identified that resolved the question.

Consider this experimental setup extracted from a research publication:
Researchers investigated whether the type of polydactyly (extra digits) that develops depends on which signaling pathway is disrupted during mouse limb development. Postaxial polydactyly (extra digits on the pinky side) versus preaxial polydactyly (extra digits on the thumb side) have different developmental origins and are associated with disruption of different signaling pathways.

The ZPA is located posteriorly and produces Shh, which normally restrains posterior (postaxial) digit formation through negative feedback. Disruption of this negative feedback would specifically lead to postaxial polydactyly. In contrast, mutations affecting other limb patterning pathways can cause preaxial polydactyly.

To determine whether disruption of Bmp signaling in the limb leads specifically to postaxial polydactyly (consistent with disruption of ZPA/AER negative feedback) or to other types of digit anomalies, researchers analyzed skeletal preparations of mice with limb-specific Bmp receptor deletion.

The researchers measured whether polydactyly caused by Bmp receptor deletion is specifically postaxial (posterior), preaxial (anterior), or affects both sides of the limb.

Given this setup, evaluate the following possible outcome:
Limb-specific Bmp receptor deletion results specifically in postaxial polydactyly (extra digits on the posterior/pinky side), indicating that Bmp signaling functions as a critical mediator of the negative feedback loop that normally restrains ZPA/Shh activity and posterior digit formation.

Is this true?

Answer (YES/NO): YES